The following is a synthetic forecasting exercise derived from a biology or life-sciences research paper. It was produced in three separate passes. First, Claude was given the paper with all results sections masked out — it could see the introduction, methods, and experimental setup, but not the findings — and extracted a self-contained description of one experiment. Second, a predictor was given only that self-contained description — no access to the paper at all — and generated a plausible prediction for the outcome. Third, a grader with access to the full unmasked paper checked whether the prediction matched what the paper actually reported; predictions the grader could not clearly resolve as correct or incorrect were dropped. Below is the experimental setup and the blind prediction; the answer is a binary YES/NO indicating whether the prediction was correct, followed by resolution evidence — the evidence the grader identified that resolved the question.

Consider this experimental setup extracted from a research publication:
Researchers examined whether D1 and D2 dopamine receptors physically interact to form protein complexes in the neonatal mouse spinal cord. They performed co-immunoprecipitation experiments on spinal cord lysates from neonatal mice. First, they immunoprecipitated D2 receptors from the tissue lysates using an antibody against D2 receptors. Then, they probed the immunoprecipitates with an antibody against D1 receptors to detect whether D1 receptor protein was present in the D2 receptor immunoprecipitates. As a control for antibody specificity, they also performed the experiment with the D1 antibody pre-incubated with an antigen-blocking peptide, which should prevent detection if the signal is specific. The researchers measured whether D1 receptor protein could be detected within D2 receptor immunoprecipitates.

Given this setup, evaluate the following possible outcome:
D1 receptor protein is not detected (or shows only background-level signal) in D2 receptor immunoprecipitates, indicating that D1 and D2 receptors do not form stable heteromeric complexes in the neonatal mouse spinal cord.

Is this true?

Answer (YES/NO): NO